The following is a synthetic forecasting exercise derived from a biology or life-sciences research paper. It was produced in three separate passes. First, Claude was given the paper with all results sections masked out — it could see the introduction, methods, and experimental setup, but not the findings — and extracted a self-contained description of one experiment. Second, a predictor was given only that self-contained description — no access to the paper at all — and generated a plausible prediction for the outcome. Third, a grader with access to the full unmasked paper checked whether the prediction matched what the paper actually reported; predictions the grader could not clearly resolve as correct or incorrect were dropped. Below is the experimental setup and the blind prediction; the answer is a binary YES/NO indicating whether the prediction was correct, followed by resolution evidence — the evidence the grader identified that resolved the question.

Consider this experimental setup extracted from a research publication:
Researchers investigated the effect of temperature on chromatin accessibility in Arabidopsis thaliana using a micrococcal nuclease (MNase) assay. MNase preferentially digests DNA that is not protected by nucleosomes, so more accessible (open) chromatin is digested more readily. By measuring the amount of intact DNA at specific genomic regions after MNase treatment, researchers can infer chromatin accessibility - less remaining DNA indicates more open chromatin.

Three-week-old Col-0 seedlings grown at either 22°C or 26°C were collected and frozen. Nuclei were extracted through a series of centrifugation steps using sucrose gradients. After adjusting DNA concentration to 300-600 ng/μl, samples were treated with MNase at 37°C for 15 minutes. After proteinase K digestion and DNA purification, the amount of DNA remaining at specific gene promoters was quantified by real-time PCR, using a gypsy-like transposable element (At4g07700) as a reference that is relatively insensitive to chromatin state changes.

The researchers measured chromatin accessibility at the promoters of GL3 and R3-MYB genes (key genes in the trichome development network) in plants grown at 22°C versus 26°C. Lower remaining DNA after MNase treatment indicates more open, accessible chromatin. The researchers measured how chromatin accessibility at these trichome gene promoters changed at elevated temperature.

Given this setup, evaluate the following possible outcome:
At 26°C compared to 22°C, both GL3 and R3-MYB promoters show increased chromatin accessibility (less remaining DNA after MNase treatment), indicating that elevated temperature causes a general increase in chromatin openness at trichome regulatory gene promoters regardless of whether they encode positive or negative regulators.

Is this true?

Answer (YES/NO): NO